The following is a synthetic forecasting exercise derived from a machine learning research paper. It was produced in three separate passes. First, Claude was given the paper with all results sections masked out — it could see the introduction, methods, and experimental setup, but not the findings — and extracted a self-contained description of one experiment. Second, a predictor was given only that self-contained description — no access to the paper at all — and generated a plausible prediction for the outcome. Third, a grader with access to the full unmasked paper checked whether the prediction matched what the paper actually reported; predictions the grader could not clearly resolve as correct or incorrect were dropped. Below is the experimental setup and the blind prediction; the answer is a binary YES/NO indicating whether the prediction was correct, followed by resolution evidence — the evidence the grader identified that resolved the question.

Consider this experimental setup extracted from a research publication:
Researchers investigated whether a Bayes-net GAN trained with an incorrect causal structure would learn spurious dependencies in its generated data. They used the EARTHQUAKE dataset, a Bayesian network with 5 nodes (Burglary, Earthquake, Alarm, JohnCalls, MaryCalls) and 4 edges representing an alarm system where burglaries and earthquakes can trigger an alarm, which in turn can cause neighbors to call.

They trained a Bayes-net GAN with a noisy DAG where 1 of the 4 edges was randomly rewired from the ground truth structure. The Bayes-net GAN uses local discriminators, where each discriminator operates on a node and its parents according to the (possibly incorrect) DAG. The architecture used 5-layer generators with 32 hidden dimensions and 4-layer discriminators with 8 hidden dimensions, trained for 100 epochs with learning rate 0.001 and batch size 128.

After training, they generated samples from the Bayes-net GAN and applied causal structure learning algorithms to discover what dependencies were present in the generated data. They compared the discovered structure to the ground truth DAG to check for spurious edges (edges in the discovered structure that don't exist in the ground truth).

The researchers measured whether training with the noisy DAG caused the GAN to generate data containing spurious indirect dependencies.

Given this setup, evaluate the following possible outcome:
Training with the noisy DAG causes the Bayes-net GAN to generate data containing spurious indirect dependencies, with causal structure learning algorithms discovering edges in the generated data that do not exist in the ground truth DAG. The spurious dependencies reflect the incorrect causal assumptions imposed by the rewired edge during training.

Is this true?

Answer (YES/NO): YES